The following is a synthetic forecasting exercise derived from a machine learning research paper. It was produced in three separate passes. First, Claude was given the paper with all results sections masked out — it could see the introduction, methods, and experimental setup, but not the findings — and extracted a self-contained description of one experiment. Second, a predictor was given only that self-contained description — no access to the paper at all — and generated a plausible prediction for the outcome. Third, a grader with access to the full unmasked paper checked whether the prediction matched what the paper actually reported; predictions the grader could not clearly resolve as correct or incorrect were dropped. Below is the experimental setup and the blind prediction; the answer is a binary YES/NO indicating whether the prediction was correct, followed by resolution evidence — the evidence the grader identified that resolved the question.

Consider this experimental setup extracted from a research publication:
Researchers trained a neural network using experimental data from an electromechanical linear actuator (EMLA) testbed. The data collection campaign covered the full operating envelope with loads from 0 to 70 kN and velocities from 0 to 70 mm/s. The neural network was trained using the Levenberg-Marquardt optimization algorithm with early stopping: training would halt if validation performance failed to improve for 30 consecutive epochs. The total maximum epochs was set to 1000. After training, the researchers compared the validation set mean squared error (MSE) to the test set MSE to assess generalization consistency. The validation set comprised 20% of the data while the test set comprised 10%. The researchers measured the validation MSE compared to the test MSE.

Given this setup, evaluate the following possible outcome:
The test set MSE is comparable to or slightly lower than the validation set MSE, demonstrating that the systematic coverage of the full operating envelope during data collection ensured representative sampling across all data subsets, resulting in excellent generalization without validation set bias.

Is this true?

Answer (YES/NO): NO